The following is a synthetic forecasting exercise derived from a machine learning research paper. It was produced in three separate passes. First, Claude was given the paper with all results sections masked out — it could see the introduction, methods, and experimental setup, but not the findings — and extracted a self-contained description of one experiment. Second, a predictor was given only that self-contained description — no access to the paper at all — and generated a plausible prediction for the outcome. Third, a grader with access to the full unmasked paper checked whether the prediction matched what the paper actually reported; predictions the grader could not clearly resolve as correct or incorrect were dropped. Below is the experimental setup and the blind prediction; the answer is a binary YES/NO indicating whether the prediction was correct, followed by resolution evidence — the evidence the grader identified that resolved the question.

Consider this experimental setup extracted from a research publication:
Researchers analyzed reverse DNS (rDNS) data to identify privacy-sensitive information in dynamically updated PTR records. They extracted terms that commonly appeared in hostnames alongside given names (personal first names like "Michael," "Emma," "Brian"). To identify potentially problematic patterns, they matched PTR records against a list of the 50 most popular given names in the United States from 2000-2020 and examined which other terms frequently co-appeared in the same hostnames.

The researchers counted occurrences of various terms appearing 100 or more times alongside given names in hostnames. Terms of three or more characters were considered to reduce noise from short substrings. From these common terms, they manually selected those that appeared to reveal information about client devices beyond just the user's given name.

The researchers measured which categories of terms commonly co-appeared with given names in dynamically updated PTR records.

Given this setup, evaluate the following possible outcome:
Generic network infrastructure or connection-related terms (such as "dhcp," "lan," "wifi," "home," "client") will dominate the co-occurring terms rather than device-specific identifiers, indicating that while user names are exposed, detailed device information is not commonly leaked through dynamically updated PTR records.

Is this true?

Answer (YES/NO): NO